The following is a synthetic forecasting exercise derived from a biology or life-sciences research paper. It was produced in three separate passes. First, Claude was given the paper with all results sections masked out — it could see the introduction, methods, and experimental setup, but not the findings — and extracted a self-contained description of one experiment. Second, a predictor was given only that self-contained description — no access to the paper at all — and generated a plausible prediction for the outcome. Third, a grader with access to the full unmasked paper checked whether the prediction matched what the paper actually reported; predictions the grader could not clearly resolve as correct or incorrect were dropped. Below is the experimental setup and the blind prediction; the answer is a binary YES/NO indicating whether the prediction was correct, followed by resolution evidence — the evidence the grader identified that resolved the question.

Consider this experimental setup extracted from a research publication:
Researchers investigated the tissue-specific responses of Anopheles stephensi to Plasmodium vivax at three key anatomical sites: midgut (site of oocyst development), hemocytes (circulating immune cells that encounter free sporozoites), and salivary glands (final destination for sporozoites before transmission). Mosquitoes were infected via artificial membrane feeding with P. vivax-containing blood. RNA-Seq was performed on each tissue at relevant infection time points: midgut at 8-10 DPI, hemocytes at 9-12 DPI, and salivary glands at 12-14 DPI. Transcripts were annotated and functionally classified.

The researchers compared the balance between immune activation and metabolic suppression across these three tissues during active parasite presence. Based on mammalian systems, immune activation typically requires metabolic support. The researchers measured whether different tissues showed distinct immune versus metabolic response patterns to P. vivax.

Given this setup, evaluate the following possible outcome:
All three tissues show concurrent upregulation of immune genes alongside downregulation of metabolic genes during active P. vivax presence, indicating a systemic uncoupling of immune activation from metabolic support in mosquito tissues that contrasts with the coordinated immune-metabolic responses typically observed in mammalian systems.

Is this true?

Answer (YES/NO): NO